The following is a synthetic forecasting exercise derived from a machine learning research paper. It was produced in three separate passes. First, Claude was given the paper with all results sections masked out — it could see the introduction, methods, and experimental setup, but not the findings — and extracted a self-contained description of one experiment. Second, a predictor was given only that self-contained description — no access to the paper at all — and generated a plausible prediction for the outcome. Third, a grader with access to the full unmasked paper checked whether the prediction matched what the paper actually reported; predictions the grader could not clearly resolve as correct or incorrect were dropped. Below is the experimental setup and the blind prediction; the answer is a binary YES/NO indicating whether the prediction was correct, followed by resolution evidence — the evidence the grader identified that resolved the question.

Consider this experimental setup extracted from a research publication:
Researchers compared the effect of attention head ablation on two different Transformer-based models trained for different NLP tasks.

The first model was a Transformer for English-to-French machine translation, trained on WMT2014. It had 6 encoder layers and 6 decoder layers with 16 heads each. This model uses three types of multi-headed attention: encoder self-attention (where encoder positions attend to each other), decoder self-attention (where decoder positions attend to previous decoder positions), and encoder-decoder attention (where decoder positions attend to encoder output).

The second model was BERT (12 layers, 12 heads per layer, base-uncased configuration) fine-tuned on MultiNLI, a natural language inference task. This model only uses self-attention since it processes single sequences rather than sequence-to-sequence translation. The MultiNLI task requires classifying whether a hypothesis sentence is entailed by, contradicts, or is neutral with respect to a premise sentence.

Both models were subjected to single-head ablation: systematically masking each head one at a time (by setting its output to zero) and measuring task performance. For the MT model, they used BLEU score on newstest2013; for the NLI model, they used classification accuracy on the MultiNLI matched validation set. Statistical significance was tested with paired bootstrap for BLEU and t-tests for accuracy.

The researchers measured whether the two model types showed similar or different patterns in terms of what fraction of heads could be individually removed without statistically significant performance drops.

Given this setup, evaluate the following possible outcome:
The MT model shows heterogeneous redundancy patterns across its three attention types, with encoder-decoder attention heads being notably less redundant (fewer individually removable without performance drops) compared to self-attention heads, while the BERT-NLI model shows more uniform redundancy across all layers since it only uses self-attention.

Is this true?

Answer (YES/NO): YES